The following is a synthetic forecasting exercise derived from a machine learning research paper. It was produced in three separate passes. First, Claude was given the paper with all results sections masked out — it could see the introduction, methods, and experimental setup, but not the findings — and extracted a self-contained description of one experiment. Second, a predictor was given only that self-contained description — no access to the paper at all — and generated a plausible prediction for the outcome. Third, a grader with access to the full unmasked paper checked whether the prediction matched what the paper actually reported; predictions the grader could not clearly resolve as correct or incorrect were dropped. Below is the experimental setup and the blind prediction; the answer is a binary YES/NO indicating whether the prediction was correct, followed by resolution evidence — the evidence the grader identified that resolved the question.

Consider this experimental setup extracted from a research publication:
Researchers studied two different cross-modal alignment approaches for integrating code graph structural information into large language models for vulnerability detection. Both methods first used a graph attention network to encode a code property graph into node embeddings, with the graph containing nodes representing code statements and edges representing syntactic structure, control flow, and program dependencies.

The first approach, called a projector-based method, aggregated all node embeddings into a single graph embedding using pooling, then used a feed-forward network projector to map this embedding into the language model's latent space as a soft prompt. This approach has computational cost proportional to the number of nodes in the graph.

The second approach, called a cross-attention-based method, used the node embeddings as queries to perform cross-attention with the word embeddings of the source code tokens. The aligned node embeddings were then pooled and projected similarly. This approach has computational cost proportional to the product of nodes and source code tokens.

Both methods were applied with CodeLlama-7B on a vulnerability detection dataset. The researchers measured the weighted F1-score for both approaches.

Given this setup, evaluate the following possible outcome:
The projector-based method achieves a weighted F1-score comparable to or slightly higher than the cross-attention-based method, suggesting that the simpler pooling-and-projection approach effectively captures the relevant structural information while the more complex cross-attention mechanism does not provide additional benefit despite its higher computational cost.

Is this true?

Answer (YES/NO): NO